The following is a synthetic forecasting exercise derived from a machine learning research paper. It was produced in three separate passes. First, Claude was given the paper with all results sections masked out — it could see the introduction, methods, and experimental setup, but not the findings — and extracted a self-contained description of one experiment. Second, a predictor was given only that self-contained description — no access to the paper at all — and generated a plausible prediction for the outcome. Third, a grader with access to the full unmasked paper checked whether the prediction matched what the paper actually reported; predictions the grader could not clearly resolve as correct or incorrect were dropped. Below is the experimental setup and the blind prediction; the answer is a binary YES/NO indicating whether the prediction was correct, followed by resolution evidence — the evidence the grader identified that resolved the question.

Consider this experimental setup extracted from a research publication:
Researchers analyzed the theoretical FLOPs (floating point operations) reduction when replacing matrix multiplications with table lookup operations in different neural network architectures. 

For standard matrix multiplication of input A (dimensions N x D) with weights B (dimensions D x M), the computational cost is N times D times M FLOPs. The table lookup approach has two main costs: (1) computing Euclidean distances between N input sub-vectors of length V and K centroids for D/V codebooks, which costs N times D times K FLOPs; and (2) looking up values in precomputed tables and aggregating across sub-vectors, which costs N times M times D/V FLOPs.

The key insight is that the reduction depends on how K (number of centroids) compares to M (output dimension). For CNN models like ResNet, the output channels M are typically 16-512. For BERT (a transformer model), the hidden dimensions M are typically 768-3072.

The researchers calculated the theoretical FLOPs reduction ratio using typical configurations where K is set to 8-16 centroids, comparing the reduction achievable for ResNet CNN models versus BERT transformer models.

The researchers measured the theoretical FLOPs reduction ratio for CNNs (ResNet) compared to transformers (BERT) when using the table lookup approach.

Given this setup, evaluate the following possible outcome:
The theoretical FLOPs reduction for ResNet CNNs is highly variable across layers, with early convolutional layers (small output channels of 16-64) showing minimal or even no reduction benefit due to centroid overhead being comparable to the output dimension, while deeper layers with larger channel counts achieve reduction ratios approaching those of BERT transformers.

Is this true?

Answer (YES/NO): NO